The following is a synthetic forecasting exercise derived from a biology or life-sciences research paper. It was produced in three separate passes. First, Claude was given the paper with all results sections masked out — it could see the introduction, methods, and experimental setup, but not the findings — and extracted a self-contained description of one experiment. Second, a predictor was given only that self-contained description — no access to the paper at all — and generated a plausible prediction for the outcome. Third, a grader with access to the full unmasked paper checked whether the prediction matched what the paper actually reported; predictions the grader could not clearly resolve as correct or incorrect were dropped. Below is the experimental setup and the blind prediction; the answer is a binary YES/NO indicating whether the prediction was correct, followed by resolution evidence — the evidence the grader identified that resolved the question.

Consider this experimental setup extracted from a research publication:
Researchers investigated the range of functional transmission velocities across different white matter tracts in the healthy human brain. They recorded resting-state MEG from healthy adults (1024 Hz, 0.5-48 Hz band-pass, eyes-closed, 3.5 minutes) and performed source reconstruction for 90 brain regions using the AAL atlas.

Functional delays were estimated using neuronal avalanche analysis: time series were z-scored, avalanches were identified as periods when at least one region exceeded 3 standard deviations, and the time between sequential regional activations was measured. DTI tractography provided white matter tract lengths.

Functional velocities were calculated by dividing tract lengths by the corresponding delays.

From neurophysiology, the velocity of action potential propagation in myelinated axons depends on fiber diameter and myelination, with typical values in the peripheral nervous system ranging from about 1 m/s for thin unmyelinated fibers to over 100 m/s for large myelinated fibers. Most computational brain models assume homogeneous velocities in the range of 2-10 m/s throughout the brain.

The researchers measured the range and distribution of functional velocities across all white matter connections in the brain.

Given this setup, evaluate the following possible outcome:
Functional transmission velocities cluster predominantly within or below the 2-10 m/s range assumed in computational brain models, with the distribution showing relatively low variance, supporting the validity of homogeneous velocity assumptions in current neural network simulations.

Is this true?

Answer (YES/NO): NO